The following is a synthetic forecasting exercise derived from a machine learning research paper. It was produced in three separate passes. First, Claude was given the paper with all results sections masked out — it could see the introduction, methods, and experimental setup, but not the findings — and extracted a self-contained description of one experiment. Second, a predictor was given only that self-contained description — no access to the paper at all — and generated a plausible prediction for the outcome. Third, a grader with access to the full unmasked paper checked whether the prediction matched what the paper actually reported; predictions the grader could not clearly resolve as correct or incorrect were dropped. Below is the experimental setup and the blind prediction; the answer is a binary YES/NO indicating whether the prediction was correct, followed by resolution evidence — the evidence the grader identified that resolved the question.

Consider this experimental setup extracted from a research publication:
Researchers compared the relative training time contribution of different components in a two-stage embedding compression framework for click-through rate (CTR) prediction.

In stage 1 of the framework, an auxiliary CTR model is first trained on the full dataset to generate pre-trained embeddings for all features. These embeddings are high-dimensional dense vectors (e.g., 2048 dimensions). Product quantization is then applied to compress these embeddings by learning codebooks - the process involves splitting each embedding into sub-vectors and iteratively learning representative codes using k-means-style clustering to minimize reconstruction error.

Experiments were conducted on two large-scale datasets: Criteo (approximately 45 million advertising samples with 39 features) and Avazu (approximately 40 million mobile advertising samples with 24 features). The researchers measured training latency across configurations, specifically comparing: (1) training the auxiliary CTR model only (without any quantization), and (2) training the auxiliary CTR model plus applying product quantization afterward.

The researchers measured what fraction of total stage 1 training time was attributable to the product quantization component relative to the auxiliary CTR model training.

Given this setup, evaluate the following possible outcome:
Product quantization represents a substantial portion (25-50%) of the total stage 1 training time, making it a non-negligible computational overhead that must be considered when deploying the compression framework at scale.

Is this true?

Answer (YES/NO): NO